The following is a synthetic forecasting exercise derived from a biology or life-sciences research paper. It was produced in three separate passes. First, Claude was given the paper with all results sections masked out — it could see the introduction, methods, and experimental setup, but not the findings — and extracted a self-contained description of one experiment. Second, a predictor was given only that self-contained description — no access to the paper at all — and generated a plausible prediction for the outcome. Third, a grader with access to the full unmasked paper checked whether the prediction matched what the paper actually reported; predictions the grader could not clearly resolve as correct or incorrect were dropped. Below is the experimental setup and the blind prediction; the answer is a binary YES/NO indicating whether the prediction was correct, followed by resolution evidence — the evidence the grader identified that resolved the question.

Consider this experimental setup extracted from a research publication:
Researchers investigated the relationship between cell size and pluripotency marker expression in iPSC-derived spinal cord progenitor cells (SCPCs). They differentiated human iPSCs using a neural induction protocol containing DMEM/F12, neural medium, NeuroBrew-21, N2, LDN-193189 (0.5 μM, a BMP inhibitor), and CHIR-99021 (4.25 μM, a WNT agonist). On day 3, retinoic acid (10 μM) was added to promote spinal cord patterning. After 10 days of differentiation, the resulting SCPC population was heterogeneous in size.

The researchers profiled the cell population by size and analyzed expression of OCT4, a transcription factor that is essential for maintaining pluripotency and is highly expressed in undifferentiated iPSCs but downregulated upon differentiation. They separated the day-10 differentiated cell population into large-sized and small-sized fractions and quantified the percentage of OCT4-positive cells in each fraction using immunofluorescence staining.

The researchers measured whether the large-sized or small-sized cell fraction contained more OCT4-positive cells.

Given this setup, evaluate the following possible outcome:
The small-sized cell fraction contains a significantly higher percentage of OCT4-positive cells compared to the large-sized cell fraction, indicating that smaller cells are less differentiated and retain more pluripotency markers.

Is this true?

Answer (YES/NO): NO